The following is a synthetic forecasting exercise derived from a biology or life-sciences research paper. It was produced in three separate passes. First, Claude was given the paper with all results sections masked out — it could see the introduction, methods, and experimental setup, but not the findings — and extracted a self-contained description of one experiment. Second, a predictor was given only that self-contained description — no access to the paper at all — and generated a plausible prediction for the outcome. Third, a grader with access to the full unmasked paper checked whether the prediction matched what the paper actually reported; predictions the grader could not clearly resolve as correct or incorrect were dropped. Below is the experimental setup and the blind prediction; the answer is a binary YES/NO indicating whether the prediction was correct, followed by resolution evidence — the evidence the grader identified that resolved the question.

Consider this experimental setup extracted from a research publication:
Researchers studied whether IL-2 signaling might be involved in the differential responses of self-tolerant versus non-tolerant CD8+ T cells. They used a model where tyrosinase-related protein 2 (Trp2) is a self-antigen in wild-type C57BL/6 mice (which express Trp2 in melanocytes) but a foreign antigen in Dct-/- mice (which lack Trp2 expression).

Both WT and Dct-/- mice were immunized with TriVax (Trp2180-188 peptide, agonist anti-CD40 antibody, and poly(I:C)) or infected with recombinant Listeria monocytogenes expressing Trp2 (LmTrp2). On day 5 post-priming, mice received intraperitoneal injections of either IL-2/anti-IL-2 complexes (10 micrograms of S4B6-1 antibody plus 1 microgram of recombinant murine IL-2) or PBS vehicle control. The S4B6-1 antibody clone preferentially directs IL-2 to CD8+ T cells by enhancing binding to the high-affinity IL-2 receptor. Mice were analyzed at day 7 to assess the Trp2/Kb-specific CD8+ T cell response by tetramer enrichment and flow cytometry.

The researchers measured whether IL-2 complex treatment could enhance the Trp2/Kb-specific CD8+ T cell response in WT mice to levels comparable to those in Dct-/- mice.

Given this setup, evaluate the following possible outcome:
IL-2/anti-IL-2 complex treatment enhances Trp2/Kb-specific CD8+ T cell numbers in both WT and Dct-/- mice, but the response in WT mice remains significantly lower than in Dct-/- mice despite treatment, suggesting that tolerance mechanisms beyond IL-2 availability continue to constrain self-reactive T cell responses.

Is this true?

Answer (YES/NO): YES